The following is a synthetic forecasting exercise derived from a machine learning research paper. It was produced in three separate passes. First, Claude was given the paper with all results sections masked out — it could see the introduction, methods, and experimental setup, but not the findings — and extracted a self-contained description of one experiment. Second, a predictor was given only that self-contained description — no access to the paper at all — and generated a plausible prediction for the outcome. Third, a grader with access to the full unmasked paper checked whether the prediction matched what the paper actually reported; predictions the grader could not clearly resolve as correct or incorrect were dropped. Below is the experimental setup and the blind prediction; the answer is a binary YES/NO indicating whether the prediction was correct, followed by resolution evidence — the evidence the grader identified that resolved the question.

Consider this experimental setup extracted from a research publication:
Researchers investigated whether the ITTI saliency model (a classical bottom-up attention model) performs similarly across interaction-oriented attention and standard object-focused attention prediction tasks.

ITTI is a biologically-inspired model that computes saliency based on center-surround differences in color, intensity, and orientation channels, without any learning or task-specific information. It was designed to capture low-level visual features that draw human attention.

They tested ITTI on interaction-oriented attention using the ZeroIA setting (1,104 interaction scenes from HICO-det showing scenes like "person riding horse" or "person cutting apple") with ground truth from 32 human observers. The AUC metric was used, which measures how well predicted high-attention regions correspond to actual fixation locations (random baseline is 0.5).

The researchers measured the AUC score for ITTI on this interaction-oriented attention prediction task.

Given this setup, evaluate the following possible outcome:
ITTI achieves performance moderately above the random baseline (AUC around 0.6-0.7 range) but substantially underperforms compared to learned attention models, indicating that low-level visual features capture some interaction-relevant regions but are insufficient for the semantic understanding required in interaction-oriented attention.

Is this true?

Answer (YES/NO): NO